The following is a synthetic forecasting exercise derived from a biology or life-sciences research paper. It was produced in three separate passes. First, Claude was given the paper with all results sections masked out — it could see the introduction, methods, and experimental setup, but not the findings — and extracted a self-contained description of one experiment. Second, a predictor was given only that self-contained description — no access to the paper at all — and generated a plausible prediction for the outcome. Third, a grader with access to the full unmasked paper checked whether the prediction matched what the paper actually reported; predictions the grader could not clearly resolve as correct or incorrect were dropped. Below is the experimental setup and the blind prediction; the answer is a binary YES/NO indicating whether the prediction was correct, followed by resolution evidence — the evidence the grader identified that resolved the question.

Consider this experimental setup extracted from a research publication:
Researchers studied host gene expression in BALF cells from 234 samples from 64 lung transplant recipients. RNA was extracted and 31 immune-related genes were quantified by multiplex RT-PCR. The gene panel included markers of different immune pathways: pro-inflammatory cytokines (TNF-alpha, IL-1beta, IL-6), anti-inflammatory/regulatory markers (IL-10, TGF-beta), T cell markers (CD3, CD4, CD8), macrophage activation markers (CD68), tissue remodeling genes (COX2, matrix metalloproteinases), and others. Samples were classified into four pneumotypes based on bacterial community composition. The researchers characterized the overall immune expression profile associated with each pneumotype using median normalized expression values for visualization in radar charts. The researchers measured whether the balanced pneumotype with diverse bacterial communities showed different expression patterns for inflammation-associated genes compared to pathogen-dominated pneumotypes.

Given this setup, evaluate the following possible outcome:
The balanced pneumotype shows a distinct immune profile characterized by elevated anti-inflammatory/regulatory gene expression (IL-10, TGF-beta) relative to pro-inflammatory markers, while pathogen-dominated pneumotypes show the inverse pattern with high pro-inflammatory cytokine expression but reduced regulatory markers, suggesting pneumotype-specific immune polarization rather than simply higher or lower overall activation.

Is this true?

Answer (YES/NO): NO